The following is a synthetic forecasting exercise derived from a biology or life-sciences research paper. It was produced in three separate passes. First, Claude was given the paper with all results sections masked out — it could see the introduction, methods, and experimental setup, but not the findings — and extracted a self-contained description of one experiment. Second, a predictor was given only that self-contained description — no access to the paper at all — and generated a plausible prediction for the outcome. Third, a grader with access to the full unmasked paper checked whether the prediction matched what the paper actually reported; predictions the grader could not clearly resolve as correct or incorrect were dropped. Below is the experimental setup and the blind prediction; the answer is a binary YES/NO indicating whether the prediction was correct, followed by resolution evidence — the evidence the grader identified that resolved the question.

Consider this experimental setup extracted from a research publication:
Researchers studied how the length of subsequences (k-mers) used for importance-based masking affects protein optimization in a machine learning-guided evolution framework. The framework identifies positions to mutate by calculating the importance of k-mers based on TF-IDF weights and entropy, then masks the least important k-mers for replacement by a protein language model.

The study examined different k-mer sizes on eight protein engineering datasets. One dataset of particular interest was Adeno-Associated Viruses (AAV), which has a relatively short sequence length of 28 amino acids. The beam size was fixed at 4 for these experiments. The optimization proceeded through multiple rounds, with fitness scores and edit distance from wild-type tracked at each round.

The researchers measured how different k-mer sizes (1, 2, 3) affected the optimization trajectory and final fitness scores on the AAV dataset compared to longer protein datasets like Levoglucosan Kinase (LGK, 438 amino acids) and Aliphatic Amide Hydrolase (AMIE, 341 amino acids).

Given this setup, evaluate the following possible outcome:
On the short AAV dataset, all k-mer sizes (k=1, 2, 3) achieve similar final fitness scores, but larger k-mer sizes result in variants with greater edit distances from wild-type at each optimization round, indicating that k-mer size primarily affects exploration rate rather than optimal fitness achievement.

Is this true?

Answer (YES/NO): NO